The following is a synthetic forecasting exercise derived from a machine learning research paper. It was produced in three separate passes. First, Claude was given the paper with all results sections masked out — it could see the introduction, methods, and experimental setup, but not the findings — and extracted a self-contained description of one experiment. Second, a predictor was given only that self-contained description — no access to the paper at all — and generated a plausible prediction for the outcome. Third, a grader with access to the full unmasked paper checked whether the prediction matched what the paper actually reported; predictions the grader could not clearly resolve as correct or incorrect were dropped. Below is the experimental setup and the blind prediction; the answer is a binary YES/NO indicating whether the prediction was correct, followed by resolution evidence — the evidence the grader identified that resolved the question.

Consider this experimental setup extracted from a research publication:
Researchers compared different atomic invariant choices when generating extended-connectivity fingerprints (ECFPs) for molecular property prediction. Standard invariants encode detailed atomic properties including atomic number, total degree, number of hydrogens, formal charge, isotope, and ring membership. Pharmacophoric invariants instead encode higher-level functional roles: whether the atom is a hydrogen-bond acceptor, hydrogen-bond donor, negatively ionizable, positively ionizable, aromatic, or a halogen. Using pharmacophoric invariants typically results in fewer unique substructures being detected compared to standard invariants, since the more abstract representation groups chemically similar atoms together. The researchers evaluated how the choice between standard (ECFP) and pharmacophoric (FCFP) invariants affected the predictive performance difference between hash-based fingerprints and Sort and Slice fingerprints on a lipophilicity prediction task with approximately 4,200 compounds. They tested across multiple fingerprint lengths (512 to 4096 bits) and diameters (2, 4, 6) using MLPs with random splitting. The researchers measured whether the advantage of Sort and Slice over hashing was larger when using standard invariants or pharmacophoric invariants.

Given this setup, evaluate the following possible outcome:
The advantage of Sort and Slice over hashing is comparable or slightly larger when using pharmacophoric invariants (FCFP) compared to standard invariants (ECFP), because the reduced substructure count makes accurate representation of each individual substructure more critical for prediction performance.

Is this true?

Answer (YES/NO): NO